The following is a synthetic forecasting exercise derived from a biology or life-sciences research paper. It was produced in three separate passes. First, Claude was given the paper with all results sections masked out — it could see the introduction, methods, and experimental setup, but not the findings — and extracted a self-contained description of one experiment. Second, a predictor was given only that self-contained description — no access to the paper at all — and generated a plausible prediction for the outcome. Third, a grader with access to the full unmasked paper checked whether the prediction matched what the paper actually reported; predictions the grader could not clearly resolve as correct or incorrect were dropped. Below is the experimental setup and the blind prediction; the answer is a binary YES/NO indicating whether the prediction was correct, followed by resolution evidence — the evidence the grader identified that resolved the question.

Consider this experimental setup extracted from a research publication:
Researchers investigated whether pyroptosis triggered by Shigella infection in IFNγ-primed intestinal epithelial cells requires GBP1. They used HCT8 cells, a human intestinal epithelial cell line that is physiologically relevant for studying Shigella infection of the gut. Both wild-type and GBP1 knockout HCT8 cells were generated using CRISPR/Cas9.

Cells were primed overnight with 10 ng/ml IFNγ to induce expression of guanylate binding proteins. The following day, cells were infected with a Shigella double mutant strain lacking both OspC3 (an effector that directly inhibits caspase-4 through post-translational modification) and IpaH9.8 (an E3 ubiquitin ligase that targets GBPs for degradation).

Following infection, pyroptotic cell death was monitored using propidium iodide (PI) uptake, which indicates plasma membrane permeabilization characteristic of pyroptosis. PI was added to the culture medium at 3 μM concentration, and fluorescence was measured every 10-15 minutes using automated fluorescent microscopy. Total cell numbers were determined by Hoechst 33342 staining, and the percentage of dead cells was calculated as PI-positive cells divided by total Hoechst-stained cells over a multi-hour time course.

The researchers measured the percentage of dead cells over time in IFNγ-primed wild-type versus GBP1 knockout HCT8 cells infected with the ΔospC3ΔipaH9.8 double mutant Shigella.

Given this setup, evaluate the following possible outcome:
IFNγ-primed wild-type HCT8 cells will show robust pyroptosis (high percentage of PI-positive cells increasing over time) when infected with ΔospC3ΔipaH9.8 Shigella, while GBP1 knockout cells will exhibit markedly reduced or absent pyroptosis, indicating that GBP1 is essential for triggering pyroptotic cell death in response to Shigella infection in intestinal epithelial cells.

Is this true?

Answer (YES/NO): NO